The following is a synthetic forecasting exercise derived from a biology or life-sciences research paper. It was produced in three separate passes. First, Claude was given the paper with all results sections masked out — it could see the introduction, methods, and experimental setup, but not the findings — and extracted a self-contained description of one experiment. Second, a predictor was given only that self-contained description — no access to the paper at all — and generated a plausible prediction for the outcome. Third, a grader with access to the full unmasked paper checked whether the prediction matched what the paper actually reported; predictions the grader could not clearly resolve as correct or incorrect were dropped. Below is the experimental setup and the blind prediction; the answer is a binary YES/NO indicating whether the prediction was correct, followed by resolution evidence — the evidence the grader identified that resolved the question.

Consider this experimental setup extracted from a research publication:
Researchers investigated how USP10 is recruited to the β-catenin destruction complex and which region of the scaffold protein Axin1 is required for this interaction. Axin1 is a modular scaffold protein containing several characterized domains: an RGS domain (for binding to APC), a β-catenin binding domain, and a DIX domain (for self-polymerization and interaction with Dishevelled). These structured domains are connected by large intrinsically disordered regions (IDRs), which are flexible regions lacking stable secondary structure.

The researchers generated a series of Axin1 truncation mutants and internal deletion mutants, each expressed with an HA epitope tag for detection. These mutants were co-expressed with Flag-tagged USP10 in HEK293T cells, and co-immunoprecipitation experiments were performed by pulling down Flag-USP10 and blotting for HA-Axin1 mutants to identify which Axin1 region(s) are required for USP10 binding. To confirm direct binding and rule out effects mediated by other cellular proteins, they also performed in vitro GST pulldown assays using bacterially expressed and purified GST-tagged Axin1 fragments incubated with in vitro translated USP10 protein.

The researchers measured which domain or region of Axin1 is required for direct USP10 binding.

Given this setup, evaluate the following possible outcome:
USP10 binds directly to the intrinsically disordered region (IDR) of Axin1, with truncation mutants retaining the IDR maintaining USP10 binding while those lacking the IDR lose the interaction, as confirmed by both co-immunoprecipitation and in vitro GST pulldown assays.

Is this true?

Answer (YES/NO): NO